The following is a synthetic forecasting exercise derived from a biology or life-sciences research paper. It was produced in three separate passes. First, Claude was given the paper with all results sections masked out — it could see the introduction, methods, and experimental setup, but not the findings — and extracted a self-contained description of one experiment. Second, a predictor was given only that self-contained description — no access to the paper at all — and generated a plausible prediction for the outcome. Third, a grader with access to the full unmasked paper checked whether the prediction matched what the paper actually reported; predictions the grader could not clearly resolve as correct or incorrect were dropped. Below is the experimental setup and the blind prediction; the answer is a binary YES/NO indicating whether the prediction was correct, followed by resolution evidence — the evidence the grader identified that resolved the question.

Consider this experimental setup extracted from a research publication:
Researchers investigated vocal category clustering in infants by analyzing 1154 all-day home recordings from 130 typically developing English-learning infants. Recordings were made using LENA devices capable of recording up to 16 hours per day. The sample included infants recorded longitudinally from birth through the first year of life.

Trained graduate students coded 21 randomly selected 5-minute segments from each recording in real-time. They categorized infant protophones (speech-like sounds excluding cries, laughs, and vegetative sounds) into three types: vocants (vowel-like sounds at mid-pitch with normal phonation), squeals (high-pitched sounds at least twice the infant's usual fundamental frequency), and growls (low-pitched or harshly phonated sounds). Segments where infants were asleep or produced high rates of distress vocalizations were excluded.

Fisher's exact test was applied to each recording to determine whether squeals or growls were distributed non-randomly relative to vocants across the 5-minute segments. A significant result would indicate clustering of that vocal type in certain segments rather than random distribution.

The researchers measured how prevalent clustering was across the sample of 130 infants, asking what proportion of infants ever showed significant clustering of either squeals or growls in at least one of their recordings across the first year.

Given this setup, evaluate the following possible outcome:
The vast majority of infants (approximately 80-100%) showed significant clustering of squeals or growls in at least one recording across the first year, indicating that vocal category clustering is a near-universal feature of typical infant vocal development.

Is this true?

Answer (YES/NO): YES